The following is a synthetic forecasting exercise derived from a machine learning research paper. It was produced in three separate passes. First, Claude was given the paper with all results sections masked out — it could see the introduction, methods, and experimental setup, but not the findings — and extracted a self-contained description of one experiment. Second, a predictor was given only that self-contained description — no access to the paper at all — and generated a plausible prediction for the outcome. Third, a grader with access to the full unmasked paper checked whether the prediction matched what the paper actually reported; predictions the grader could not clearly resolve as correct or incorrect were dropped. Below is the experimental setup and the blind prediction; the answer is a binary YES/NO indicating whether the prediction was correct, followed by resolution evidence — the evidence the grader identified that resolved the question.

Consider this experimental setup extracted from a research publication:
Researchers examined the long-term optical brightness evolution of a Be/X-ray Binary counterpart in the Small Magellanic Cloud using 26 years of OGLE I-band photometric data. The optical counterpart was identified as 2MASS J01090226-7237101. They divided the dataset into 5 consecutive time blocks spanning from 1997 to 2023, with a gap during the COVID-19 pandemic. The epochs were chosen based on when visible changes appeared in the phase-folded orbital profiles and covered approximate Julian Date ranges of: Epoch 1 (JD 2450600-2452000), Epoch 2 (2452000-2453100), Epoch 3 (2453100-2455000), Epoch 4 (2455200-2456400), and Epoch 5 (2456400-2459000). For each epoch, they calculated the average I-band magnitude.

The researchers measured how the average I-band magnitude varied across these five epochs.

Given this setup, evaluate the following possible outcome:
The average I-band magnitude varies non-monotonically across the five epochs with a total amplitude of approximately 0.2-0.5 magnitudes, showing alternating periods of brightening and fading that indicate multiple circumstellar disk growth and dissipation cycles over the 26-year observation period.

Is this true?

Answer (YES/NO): NO